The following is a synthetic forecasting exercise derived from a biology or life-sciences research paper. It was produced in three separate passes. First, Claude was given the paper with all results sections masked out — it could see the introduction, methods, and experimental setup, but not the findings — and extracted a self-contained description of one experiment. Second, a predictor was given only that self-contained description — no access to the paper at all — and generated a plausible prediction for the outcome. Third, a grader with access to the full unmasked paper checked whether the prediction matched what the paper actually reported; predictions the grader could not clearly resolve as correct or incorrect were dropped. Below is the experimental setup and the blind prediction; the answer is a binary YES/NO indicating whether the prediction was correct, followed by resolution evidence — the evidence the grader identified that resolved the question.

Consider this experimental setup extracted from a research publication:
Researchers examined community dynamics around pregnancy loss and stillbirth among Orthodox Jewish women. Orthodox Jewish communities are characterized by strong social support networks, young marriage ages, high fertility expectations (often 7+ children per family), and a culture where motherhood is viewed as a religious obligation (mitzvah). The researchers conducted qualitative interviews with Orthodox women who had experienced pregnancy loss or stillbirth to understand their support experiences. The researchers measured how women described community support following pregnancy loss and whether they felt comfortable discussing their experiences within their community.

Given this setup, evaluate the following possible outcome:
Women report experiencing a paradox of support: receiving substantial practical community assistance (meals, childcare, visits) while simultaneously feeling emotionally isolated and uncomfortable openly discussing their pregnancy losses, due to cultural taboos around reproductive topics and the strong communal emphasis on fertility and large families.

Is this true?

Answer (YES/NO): NO